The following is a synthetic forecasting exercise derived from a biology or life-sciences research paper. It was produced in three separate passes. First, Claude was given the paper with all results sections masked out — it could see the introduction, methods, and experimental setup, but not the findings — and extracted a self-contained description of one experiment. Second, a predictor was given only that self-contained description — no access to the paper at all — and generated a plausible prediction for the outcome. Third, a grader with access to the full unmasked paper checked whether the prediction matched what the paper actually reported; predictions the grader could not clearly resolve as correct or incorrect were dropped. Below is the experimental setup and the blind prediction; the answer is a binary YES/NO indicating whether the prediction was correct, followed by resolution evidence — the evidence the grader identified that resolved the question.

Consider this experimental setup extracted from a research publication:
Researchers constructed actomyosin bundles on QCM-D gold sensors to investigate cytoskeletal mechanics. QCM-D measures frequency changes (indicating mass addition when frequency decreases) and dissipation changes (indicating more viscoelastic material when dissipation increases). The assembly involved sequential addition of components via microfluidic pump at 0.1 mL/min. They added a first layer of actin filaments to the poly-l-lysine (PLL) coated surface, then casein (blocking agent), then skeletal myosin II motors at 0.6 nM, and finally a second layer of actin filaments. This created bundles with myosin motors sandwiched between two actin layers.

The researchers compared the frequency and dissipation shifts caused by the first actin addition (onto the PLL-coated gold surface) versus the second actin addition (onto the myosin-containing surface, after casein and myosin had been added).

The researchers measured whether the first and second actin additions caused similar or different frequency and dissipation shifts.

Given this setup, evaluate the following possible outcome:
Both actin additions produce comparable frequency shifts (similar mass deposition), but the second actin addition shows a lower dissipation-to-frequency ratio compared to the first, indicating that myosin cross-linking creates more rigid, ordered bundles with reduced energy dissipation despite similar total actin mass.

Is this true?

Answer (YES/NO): NO